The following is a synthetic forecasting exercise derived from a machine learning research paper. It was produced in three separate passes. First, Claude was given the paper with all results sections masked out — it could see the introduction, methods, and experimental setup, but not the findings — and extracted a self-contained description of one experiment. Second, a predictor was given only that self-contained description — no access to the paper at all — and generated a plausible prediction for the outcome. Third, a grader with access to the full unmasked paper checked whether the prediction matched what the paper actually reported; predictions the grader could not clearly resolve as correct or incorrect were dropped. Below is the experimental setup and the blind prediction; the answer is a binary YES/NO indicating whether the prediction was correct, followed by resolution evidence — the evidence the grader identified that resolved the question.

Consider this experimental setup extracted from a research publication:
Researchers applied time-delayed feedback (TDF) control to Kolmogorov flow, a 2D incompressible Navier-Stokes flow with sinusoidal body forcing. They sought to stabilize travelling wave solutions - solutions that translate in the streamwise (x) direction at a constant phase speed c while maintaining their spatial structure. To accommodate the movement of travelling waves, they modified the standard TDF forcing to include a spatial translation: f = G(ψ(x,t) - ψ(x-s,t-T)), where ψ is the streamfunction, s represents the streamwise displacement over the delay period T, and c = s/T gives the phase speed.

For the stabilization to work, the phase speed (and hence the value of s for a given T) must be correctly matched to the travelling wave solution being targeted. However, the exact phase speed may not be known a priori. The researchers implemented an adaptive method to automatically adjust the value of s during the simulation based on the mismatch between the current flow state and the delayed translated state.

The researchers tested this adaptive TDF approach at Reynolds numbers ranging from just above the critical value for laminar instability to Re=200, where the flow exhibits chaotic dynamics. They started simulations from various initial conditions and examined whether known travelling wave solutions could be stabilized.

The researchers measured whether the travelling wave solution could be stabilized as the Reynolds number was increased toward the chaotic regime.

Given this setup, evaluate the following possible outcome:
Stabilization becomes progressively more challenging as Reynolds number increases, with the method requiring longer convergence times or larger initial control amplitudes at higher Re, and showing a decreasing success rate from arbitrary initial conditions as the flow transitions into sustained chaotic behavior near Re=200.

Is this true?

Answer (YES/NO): NO